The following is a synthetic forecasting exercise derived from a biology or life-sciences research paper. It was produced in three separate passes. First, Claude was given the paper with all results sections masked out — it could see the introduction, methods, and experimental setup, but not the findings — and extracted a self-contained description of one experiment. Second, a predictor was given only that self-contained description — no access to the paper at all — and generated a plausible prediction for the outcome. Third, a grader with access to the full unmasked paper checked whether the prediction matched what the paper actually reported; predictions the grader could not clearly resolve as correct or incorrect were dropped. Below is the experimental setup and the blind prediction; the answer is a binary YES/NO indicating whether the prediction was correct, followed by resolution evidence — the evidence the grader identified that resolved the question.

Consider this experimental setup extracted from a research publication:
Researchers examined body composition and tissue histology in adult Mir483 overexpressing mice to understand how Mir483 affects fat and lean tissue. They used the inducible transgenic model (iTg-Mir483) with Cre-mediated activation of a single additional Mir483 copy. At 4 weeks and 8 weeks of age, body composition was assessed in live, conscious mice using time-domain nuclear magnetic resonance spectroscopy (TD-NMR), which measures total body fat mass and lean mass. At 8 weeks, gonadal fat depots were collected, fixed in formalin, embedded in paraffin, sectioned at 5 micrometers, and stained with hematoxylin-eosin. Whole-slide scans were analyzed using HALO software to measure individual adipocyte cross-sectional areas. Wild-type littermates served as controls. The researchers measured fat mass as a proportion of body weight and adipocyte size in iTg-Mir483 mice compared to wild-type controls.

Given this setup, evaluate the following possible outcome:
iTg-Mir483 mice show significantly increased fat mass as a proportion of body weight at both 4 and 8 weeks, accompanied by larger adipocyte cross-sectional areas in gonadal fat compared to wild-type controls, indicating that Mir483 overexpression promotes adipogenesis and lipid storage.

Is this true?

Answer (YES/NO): NO